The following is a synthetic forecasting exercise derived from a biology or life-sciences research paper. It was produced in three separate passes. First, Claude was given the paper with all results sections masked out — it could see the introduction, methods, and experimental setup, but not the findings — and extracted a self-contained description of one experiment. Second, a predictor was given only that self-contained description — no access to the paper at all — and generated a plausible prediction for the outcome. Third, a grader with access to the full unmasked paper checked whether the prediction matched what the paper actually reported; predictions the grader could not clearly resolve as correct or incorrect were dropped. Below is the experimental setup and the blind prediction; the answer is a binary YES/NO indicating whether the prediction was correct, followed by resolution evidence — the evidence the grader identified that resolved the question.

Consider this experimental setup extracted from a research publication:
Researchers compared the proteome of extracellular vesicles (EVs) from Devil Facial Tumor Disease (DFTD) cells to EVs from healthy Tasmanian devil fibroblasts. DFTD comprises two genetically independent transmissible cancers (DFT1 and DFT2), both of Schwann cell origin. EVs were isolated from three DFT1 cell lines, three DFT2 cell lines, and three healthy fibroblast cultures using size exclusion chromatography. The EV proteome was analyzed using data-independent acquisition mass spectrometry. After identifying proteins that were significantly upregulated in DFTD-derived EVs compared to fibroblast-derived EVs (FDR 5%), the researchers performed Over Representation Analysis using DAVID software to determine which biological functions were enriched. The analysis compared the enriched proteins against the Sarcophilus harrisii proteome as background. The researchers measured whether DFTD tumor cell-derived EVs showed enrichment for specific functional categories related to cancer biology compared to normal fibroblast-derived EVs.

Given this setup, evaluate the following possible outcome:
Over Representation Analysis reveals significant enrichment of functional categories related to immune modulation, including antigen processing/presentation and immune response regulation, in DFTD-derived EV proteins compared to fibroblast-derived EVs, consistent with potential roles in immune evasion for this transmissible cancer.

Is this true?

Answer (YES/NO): NO